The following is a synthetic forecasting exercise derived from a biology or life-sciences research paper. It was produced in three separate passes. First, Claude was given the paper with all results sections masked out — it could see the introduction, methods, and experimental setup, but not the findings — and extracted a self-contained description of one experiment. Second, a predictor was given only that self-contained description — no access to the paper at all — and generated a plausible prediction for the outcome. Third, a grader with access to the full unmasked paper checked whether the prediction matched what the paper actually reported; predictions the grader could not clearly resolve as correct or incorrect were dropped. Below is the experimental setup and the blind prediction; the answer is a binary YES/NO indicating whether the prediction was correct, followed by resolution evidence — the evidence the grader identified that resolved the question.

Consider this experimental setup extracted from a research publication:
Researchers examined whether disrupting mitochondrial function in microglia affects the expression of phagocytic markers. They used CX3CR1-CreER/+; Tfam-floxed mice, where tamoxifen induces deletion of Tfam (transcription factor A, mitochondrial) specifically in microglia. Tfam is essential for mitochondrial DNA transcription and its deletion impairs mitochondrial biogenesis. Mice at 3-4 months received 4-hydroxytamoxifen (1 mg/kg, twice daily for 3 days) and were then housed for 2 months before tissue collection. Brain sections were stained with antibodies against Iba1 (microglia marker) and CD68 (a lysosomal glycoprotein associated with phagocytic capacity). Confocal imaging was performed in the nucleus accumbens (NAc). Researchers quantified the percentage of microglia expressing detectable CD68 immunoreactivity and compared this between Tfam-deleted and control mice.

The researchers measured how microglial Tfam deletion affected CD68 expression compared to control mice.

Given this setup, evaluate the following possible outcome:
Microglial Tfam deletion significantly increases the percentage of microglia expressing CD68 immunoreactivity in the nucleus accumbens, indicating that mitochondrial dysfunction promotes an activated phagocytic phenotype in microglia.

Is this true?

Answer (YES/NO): NO